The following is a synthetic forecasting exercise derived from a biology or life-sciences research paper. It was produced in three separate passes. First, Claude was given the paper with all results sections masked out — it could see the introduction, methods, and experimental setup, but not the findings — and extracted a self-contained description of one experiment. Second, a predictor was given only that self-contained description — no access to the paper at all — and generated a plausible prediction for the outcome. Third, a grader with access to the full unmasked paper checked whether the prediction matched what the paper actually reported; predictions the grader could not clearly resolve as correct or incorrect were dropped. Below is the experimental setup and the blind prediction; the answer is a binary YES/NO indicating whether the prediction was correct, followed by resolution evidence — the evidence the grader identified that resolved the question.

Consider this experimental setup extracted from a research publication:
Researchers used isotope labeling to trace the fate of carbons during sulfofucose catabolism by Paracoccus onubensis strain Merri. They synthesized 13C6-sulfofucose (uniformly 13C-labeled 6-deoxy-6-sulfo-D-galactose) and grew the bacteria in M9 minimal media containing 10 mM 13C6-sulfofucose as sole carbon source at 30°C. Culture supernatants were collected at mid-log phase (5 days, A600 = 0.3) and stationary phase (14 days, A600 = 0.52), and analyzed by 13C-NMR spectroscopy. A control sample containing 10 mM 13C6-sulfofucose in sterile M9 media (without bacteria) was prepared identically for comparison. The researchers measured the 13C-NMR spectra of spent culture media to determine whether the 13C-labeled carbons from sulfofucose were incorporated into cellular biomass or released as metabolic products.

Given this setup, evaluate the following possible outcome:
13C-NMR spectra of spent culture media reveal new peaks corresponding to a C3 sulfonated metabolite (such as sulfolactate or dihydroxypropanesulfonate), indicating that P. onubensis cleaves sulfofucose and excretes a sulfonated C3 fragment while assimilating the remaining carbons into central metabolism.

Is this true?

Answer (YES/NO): NO